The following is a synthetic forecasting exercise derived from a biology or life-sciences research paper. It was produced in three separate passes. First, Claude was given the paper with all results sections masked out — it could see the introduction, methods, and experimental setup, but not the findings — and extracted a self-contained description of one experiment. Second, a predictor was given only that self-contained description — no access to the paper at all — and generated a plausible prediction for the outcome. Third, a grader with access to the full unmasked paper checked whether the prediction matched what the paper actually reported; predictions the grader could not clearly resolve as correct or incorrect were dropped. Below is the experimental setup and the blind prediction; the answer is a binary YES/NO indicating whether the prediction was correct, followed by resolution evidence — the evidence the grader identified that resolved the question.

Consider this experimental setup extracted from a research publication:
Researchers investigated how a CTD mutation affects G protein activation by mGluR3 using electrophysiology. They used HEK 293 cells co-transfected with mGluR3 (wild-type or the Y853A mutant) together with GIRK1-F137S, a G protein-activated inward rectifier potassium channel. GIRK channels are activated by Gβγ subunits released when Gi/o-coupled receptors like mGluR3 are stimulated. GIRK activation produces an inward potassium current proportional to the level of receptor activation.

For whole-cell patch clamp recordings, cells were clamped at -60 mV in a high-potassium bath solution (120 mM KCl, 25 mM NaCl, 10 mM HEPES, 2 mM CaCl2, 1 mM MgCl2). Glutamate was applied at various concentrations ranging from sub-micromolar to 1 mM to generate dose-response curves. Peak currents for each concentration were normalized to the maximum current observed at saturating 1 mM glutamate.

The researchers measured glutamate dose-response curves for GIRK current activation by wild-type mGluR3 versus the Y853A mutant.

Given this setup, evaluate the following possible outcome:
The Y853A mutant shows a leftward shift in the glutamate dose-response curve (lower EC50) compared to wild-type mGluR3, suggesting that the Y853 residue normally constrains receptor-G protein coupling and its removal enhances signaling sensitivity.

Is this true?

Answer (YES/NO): NO